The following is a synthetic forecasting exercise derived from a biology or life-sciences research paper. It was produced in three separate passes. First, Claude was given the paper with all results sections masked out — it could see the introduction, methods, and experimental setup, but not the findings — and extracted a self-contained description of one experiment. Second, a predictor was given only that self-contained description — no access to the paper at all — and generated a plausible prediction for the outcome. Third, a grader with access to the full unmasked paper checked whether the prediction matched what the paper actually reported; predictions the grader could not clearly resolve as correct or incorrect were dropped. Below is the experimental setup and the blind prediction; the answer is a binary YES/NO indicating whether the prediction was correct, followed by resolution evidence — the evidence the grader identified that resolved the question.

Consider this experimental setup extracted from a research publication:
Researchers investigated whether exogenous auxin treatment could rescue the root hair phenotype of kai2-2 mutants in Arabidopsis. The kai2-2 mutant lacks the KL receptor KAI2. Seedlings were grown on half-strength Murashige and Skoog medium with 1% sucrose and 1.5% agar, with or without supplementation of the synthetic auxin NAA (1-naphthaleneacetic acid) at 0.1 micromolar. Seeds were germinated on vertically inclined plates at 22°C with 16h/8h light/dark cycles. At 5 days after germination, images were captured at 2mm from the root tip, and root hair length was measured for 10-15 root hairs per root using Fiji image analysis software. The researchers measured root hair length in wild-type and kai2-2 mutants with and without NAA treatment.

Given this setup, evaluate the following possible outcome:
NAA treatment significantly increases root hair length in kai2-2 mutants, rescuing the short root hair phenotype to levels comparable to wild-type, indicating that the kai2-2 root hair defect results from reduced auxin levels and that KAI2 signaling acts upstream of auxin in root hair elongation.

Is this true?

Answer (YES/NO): YES